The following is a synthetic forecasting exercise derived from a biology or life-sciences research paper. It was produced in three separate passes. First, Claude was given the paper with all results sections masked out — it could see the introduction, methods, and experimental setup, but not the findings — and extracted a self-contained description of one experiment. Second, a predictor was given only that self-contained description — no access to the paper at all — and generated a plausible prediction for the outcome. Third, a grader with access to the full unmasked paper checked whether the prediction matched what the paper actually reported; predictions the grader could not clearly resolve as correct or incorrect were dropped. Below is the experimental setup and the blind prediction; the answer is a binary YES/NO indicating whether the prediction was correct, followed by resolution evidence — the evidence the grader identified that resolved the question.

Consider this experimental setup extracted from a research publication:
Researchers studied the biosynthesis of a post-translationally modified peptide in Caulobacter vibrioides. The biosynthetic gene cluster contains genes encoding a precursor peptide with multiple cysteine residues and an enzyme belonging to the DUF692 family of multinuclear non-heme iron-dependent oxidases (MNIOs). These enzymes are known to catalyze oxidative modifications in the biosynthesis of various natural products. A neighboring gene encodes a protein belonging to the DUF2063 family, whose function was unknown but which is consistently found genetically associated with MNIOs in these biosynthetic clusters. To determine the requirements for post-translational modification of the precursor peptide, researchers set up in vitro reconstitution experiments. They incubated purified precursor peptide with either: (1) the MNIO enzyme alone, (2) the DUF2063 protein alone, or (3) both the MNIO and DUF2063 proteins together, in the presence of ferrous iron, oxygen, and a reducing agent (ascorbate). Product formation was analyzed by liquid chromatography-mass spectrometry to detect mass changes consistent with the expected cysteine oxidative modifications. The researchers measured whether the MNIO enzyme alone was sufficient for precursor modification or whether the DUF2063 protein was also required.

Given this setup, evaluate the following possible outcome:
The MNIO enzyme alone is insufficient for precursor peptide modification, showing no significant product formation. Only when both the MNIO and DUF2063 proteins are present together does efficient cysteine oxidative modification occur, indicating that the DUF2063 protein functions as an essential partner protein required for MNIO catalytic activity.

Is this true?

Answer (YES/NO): YES